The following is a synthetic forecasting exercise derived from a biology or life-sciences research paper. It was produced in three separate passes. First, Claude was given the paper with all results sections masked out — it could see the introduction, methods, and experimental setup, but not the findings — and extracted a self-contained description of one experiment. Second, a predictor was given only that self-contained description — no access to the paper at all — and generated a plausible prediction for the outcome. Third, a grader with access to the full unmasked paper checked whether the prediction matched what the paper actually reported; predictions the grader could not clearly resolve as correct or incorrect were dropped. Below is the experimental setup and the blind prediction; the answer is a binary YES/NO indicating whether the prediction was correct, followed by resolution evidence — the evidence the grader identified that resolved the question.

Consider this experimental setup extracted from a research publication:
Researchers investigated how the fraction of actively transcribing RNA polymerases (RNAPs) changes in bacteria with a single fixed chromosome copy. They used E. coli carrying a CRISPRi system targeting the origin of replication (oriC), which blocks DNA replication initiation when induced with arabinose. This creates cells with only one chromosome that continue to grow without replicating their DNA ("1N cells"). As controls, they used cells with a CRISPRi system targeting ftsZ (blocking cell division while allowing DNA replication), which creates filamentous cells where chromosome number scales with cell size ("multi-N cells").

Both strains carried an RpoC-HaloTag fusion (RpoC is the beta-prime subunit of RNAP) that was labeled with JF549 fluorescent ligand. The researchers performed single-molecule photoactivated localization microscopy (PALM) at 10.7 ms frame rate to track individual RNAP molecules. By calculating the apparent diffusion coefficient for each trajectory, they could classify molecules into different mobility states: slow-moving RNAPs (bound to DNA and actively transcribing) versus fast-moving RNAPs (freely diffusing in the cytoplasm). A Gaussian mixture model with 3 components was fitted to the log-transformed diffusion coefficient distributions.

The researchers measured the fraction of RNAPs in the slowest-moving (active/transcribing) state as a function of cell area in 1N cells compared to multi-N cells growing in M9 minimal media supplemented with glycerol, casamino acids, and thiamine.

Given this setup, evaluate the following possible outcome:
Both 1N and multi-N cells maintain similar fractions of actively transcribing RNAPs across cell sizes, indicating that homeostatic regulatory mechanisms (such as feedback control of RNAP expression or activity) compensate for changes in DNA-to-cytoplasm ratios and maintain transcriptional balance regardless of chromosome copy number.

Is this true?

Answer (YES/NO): NO